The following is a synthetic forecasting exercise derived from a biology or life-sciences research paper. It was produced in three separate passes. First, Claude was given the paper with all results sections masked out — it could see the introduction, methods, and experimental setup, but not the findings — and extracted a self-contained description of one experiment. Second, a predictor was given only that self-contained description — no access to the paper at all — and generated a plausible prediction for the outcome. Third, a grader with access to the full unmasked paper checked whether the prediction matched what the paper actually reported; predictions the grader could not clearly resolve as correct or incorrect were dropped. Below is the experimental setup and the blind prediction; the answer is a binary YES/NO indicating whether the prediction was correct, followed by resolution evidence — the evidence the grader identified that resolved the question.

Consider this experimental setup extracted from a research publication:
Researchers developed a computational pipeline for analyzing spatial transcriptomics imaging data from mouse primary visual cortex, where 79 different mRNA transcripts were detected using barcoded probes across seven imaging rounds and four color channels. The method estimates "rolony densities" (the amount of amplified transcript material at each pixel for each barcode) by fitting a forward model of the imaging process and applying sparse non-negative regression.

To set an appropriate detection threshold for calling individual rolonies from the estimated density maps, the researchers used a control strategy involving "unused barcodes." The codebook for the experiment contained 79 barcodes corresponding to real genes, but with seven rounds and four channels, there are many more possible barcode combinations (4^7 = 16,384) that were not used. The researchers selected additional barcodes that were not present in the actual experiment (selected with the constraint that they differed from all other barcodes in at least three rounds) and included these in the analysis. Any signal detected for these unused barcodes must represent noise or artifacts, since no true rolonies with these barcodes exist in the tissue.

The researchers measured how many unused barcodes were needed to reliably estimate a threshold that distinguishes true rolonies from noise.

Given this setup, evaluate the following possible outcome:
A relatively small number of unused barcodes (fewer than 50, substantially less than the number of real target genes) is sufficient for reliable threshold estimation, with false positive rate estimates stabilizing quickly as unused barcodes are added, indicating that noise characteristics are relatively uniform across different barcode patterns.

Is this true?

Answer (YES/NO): YES